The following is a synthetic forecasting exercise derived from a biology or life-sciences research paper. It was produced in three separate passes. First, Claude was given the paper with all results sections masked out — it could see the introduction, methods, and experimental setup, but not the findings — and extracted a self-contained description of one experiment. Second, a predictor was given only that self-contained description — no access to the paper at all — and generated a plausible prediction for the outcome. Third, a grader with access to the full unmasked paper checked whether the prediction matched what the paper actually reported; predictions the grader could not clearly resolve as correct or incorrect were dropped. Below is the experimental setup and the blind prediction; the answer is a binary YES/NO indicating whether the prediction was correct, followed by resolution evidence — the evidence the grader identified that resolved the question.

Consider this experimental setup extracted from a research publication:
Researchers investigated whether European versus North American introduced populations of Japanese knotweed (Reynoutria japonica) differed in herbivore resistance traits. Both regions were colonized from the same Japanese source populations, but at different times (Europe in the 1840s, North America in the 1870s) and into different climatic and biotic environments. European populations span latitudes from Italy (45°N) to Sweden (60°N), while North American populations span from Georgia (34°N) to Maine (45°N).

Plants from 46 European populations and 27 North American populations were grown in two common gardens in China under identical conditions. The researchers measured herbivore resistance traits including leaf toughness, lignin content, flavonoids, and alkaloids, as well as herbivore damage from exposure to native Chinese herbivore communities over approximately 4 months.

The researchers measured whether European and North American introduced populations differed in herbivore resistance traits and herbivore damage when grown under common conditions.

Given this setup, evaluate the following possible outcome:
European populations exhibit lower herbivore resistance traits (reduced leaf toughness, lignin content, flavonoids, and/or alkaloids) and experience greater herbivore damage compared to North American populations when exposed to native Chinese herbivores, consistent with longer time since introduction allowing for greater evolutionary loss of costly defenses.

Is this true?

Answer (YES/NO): NO